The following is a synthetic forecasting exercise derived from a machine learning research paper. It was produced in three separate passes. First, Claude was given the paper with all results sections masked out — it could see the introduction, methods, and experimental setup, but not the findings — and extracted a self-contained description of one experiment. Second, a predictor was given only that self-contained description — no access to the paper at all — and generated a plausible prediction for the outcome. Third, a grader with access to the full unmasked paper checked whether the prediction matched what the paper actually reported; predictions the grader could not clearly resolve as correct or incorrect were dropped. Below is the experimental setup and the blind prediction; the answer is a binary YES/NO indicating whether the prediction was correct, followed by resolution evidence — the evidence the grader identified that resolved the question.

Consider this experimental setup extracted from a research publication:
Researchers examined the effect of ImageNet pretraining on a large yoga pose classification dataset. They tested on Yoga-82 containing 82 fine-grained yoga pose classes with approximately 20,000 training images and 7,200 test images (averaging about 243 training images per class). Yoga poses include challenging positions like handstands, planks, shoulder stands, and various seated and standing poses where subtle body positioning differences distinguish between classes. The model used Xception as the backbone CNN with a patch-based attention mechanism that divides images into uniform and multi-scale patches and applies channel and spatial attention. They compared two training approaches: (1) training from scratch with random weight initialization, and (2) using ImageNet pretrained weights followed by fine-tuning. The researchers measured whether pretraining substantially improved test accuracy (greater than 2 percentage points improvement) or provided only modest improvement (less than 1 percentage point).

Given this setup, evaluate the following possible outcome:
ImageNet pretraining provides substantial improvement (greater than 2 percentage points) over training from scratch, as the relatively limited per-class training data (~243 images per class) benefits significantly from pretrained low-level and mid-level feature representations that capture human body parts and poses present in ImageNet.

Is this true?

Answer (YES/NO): NO